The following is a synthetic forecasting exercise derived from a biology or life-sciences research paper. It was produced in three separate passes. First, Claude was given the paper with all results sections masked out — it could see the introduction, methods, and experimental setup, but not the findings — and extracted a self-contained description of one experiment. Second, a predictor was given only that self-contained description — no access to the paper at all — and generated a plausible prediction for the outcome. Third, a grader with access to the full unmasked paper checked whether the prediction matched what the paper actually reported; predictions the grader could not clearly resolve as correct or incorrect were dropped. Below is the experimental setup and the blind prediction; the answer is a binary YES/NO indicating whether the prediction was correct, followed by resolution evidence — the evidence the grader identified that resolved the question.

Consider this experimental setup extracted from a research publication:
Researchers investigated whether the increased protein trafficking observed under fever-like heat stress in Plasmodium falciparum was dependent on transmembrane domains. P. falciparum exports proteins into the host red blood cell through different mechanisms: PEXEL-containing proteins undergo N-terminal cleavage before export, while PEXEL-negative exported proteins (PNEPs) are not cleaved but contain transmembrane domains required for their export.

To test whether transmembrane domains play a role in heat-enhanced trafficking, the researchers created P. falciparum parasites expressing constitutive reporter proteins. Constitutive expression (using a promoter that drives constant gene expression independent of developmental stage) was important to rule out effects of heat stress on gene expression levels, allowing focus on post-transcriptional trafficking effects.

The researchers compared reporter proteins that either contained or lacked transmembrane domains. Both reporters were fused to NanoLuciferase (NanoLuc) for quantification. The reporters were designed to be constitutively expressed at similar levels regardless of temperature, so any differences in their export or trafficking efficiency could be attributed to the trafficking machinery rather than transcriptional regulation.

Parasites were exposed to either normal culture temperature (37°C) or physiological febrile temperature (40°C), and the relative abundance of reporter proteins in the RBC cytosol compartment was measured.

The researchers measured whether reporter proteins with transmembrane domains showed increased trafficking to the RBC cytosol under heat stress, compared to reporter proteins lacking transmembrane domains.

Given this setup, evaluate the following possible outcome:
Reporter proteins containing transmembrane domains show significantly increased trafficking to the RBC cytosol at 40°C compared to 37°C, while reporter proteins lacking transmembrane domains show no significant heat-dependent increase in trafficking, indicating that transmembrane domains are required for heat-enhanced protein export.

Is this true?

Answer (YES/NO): NO